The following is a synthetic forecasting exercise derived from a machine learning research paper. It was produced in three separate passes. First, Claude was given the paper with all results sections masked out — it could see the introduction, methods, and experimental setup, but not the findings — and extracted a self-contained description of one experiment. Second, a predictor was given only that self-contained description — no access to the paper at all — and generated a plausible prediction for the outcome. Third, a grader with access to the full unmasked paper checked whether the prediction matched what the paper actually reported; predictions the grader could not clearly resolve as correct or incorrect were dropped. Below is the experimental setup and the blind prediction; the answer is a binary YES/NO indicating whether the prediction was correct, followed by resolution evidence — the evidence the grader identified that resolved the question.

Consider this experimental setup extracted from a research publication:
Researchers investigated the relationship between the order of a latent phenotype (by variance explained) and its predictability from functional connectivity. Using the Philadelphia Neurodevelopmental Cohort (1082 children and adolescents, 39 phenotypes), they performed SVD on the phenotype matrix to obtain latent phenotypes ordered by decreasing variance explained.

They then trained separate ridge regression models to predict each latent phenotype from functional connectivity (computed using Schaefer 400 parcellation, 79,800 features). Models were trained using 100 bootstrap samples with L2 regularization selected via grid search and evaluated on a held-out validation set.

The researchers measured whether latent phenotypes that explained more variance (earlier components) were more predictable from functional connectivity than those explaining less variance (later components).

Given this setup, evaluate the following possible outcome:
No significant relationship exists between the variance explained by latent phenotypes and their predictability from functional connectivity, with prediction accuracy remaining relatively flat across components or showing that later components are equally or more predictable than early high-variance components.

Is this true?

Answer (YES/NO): NO